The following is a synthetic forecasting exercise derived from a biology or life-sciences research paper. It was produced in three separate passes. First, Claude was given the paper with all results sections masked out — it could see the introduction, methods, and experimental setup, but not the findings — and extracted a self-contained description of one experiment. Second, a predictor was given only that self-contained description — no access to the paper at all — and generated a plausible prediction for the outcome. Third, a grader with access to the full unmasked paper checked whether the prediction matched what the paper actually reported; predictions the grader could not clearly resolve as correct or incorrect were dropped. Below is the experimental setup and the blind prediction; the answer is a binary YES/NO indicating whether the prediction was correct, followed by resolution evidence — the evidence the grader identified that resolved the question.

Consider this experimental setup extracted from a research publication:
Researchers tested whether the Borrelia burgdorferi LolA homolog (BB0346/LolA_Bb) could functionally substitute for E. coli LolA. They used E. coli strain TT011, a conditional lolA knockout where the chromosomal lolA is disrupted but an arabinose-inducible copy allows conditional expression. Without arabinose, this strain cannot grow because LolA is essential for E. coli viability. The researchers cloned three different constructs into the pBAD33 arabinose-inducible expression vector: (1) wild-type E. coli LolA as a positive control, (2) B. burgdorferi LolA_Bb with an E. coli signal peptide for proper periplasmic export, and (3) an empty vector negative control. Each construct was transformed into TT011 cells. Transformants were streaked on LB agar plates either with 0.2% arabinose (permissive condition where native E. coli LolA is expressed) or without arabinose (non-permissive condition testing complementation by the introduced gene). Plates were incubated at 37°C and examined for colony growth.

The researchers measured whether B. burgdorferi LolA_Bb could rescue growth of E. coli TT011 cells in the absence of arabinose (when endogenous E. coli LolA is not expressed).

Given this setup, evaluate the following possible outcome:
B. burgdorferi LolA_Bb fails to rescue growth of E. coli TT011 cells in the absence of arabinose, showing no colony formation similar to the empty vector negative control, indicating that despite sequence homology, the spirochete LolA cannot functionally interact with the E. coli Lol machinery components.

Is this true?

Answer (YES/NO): YES